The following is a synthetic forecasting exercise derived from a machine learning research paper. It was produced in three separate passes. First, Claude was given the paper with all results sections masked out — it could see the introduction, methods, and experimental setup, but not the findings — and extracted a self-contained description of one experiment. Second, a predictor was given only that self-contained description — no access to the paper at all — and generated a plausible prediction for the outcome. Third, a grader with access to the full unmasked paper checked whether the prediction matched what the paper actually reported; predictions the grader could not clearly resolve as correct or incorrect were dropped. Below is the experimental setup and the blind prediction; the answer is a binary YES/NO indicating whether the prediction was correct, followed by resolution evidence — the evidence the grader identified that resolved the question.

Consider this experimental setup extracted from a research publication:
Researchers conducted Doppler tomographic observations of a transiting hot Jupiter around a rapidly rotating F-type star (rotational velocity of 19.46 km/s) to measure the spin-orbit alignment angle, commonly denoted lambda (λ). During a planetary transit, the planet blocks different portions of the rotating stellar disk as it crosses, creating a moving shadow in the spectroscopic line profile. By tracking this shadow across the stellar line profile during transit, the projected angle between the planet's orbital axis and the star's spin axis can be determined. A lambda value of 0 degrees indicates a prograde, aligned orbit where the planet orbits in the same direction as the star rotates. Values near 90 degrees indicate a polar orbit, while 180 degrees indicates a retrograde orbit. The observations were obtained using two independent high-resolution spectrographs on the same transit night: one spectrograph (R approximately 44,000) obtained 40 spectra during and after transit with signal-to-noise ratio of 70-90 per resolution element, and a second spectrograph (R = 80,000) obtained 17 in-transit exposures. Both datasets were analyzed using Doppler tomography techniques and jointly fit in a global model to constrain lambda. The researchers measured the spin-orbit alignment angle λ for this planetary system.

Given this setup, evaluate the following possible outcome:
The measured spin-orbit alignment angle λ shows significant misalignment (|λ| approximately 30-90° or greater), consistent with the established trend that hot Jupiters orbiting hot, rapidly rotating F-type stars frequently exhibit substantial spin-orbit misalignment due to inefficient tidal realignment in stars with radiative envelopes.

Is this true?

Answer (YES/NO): NO